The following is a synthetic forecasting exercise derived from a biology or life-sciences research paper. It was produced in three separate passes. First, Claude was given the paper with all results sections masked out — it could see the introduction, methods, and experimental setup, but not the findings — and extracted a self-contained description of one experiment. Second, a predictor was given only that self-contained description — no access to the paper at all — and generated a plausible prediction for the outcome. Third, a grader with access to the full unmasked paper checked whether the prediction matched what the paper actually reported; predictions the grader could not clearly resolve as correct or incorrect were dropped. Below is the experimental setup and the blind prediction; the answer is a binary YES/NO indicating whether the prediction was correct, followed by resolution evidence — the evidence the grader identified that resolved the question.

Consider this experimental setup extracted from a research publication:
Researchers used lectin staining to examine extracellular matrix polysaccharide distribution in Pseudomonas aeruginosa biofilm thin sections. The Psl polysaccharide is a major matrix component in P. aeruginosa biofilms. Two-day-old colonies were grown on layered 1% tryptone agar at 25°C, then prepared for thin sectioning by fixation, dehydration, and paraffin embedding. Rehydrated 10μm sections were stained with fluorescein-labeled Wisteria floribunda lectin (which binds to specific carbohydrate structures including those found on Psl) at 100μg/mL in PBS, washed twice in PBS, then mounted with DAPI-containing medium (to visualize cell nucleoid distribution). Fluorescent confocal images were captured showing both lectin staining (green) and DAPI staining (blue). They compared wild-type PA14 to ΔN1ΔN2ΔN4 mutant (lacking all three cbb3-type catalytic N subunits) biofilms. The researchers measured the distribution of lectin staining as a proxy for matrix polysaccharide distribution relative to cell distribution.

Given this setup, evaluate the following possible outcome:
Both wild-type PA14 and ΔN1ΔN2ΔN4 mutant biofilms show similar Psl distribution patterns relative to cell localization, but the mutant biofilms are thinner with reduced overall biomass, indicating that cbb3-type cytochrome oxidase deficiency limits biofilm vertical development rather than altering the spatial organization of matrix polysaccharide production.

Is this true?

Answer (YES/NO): NO